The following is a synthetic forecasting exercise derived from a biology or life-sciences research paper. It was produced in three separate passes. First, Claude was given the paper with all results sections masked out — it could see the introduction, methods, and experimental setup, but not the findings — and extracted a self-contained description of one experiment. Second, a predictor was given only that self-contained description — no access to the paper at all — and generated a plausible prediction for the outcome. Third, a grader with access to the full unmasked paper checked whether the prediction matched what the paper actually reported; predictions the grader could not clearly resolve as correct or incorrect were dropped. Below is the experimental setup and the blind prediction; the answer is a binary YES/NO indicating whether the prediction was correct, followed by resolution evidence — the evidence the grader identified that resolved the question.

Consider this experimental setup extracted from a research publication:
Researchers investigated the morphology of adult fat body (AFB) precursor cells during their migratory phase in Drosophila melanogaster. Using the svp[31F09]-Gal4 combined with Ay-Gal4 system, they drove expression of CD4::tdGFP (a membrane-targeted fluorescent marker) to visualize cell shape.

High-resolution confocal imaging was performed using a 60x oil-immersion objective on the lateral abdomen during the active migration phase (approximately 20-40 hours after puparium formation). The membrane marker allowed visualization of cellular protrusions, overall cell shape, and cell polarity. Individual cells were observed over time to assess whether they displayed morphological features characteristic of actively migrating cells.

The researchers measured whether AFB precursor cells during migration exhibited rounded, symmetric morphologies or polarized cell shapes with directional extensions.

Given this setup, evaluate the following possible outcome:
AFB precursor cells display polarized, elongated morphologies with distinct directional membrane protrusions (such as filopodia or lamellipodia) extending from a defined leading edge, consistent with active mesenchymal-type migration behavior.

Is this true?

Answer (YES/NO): YES